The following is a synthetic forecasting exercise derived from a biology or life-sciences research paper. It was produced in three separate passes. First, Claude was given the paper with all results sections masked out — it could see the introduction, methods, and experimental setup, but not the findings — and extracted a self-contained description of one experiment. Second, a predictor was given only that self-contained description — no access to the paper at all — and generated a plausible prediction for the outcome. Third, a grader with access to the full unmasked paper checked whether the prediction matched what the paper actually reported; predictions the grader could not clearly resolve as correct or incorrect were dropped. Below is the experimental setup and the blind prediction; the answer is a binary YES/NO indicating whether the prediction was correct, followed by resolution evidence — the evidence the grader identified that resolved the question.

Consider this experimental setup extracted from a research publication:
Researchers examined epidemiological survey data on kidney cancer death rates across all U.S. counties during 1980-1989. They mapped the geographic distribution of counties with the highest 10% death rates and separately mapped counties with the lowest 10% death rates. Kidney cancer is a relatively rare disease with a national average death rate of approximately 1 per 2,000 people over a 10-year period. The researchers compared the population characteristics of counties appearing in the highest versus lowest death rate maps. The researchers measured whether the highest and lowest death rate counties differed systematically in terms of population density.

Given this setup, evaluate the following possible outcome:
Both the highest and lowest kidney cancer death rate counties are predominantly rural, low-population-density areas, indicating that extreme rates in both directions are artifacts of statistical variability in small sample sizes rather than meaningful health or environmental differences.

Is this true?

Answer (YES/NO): YES